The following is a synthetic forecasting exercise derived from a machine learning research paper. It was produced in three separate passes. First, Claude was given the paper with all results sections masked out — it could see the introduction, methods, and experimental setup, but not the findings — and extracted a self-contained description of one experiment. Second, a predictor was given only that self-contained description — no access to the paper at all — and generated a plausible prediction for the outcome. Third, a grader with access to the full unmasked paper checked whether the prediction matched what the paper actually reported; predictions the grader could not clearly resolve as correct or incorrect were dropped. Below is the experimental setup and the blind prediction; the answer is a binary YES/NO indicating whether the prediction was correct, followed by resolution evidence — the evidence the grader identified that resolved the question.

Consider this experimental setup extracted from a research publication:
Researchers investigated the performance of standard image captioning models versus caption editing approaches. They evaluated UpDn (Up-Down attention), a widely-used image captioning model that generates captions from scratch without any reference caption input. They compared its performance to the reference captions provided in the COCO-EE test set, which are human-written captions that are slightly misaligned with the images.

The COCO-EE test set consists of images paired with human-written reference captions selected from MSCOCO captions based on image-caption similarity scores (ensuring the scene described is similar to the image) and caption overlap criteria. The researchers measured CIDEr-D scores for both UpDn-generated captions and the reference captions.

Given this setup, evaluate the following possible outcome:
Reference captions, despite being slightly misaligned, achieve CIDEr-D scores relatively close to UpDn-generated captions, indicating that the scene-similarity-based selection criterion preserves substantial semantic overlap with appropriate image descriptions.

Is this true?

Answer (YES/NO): NO